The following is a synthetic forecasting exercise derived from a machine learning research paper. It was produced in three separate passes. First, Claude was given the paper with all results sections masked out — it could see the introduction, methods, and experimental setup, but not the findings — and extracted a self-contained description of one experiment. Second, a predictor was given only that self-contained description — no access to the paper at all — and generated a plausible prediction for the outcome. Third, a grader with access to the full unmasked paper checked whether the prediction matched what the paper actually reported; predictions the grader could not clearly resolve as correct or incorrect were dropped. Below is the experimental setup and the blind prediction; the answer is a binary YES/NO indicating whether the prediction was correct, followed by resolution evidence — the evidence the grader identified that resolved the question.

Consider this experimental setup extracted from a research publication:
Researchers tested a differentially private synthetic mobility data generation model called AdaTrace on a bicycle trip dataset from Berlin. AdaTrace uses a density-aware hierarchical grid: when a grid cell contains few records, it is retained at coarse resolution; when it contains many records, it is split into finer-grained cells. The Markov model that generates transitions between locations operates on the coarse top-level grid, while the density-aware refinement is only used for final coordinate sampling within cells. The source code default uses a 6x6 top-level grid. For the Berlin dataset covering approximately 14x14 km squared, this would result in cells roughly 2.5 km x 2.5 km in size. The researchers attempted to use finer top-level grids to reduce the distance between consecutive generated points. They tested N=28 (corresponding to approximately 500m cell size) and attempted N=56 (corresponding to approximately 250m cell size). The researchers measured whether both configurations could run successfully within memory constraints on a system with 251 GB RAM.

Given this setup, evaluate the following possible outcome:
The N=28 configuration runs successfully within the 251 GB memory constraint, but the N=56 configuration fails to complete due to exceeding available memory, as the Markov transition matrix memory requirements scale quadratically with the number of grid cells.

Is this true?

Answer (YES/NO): YES